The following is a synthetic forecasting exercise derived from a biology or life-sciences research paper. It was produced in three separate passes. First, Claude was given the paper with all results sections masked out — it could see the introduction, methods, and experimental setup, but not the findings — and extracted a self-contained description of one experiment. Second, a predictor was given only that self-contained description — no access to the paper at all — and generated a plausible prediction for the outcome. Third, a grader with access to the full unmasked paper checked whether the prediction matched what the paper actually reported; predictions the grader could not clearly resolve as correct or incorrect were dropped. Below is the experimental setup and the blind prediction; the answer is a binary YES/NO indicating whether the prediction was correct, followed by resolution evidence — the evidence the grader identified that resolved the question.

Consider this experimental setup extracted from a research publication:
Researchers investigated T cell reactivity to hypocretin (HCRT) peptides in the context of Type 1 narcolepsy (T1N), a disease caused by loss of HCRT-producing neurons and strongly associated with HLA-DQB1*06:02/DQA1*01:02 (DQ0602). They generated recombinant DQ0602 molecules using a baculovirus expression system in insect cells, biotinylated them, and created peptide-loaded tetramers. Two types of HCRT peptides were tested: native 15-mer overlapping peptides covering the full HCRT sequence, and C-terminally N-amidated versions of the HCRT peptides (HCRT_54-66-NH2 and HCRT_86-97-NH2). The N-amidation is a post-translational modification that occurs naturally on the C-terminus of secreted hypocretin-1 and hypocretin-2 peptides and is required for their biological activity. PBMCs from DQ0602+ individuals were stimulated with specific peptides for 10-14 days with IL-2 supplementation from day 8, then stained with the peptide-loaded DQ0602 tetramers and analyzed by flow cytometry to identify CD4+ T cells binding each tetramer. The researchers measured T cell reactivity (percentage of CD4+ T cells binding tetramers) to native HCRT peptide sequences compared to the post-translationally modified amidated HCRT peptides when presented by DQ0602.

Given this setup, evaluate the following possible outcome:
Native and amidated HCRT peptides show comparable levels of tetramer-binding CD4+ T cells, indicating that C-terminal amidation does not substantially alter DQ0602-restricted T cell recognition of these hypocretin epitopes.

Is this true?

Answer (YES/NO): NO